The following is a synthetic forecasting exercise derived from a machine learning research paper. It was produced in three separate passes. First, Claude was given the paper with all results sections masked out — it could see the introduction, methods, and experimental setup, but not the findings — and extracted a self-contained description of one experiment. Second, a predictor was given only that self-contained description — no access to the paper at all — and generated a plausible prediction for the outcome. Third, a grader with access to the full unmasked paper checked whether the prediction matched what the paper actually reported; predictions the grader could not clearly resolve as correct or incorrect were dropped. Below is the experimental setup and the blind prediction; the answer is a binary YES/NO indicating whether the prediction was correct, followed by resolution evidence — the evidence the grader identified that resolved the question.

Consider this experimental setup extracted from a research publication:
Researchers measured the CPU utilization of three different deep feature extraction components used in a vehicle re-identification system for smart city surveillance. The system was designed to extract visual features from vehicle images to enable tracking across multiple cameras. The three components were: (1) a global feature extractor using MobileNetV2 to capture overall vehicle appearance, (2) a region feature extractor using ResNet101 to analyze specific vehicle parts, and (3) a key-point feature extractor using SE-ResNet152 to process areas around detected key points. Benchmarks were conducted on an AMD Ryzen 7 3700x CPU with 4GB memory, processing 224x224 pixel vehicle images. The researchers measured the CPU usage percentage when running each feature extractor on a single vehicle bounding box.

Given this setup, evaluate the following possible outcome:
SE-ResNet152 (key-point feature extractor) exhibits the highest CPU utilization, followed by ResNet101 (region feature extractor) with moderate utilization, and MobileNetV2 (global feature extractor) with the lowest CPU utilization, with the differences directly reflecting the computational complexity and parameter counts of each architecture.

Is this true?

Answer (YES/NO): YES